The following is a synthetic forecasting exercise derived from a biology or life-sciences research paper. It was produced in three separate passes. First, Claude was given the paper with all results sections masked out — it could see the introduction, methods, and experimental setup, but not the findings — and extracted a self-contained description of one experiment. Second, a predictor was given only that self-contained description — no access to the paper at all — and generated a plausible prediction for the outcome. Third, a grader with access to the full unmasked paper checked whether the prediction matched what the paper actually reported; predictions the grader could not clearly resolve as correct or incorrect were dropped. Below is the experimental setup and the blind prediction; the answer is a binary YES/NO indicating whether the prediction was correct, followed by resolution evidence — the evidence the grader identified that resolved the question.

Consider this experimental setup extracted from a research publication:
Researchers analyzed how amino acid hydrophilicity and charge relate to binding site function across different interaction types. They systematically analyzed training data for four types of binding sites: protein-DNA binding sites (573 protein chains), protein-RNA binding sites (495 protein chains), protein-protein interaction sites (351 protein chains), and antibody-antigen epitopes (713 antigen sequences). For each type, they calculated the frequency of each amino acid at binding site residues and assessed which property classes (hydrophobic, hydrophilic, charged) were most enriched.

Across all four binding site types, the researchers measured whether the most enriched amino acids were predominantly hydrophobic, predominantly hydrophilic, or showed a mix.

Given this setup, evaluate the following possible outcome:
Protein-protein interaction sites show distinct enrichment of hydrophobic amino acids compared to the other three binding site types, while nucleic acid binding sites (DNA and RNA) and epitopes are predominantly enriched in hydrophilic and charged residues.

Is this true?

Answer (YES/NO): NO